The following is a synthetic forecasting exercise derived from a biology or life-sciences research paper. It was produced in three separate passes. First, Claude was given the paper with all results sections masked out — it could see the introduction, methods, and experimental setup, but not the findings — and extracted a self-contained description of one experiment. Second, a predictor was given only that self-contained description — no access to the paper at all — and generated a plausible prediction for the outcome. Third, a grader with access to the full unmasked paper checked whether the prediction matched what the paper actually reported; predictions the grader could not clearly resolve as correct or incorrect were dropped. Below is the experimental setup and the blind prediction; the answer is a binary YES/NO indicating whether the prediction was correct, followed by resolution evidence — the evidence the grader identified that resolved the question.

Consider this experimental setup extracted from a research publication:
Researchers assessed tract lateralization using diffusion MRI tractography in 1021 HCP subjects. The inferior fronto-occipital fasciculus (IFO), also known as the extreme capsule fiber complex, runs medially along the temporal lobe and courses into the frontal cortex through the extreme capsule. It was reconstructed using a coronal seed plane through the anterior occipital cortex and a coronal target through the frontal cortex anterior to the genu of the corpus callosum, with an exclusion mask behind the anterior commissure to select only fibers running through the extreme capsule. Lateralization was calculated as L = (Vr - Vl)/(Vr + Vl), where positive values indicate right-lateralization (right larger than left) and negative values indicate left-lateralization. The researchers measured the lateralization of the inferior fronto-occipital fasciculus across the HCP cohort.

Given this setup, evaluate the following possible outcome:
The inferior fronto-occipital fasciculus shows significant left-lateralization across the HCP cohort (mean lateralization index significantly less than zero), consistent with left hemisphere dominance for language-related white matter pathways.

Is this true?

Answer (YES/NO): NO